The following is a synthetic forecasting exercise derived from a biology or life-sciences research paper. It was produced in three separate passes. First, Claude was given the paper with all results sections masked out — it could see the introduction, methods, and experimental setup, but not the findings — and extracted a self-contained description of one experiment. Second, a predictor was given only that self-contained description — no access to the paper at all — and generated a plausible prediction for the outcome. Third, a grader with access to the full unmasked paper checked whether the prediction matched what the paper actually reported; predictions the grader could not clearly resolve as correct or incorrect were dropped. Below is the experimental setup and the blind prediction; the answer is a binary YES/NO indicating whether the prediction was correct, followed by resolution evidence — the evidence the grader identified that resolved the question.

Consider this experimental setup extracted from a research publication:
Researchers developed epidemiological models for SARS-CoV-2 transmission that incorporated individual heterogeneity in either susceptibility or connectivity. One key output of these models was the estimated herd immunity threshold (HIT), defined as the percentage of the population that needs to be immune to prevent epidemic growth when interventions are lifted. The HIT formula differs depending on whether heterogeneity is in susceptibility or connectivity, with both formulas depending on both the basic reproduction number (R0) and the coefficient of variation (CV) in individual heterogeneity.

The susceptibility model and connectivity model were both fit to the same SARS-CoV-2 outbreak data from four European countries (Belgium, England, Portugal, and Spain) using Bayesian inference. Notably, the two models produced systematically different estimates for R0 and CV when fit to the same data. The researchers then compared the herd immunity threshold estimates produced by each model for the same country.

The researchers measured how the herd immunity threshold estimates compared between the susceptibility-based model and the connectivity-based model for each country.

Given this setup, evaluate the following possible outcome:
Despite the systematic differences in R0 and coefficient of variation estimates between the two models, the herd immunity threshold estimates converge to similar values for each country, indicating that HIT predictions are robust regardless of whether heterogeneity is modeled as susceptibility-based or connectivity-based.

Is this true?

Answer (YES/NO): YES